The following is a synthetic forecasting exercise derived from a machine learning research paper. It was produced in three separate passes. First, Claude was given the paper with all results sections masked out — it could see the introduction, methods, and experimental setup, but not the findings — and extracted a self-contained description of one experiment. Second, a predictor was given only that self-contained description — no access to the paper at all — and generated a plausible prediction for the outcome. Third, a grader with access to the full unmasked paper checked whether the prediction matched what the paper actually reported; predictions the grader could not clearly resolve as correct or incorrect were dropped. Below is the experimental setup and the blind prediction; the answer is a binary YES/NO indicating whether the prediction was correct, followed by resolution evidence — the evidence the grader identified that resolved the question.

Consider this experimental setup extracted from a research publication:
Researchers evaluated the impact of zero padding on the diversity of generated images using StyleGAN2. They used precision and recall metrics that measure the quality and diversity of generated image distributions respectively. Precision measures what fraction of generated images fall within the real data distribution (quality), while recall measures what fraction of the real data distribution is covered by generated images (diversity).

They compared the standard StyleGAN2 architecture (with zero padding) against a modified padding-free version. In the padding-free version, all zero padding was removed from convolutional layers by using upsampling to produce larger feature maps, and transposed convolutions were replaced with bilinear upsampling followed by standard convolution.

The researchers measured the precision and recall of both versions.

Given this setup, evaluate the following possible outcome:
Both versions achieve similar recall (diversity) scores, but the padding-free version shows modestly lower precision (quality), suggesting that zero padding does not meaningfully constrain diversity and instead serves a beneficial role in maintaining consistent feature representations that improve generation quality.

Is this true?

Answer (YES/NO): NO